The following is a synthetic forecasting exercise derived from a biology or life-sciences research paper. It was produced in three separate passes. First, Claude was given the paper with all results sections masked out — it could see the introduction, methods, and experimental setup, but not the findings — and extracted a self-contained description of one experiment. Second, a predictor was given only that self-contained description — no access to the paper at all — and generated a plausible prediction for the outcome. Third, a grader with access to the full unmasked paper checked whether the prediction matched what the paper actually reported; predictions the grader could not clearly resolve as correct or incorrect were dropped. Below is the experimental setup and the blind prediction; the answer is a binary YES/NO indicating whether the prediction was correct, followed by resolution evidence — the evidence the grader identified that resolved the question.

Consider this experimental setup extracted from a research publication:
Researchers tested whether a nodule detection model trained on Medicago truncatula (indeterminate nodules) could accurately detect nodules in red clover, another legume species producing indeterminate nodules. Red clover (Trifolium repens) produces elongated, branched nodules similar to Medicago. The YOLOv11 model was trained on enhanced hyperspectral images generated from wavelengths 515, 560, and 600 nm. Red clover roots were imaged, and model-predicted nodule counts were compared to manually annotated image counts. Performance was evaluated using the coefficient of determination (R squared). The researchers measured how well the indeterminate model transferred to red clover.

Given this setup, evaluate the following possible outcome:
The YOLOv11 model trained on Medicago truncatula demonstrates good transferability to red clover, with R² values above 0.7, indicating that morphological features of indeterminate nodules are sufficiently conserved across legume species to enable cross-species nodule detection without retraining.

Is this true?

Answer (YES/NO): YES